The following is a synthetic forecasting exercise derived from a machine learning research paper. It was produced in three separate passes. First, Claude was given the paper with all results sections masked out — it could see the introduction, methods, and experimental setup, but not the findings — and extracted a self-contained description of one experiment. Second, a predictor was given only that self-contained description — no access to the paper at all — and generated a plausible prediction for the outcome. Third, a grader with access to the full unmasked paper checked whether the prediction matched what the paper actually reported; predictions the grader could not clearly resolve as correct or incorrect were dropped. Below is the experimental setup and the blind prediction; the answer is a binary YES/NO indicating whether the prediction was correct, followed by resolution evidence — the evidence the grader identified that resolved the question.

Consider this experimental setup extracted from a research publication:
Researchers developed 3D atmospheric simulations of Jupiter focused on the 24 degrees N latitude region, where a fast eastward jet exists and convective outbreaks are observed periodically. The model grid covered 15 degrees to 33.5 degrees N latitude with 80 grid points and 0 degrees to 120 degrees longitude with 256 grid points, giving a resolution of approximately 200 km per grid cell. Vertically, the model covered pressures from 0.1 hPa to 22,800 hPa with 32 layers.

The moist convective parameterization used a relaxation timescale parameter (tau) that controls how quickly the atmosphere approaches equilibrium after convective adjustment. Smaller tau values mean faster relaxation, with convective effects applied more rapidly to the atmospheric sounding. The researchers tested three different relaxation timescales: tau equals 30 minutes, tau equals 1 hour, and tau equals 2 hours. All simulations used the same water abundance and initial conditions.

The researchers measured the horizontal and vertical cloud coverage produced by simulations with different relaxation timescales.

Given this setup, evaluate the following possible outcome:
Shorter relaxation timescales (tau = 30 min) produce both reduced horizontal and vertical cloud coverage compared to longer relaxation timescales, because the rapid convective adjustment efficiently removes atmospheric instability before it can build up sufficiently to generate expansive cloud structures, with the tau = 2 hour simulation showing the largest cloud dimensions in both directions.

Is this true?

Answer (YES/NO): NO